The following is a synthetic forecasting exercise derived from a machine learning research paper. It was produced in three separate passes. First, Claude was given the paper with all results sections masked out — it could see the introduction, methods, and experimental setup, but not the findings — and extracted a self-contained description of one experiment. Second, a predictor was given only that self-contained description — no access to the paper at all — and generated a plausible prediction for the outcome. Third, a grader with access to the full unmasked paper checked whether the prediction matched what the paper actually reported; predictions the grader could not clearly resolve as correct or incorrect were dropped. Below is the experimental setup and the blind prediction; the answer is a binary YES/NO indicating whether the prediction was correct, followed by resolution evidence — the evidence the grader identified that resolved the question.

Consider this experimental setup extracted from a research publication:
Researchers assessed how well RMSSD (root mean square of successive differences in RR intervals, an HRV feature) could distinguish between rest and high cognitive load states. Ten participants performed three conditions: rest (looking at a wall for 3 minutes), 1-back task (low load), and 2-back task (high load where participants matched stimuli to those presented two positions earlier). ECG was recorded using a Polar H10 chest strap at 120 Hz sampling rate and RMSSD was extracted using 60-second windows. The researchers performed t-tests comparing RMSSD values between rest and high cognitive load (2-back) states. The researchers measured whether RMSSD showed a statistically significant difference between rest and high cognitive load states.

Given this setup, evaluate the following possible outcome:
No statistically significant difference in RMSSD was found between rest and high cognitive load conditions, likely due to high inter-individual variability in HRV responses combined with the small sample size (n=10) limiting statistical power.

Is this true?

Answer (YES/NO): NO